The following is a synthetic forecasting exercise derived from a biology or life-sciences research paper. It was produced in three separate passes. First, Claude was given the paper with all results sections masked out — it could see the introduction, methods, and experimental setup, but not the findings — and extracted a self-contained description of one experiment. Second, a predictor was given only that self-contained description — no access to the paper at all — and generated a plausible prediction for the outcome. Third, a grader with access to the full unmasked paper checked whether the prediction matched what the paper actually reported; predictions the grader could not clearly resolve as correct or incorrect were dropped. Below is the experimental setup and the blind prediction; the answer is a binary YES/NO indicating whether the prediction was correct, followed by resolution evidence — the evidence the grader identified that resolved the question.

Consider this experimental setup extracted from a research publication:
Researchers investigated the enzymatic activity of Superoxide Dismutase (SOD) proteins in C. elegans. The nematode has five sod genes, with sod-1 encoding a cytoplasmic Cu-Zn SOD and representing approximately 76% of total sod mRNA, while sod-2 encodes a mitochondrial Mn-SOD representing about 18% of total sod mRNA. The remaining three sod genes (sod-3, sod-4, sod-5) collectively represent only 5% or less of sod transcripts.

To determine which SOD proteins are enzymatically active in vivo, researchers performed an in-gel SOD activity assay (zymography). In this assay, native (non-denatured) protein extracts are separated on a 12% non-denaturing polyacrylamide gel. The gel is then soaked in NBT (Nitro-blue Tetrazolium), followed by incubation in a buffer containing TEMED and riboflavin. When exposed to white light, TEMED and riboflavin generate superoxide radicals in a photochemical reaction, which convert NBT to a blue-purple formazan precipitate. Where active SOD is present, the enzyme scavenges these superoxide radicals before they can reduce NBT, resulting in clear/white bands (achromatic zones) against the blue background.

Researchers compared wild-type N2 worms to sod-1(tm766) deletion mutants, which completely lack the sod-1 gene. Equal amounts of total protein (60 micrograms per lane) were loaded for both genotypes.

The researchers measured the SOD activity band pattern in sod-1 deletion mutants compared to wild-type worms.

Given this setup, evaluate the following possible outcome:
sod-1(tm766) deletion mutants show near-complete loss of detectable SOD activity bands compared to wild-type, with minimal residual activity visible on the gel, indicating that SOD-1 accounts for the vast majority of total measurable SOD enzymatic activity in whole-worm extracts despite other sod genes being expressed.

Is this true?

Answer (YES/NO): NO